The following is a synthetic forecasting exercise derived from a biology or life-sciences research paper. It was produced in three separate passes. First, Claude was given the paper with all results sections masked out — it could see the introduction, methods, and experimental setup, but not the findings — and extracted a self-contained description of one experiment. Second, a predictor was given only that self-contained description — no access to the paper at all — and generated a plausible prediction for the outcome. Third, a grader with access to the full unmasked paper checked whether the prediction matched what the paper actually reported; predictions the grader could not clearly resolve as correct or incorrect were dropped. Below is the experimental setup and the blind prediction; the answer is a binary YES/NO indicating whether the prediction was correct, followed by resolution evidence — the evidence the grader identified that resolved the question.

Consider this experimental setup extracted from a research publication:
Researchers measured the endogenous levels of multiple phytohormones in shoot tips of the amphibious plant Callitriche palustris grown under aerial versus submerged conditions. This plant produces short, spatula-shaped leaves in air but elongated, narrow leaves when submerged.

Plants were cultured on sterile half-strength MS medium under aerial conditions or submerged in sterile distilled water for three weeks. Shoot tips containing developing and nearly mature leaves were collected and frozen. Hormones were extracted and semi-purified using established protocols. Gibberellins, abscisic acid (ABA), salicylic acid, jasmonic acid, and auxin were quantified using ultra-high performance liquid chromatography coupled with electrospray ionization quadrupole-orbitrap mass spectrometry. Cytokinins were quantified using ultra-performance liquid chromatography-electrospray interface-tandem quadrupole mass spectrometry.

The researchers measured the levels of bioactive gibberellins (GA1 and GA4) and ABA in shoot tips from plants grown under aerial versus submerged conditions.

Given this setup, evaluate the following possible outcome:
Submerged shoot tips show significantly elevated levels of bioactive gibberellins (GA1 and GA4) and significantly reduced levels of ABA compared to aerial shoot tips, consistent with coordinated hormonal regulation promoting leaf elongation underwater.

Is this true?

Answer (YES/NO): NO